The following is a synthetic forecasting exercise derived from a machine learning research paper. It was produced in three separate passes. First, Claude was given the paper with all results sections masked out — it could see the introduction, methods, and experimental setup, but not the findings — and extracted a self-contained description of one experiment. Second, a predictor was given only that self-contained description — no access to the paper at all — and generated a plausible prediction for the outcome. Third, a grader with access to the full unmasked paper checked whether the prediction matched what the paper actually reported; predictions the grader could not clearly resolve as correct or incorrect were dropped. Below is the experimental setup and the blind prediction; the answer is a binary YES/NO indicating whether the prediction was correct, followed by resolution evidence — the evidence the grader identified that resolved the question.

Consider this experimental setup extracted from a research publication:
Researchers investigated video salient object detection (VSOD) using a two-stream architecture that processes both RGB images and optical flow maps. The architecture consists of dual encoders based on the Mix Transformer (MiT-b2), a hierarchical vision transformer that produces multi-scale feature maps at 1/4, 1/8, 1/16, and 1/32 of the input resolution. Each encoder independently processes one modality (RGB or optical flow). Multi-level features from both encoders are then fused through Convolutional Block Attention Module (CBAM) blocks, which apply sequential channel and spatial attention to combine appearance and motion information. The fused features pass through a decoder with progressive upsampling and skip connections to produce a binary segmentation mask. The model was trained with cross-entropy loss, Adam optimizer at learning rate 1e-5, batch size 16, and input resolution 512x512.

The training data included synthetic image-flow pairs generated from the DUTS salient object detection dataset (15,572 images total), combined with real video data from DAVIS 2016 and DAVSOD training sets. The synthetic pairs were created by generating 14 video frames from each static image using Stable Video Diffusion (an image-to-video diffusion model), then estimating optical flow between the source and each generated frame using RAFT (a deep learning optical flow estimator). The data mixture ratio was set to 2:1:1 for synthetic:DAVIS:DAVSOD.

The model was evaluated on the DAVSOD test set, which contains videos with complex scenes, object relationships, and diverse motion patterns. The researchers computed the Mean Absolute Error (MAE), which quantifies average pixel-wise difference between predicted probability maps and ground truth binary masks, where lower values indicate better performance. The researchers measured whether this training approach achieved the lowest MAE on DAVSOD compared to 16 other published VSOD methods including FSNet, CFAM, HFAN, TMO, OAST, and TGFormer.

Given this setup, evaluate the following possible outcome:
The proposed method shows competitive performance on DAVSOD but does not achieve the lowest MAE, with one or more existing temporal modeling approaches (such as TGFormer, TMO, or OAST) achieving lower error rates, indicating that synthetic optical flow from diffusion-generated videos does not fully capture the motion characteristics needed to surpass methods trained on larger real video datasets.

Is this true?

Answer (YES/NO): YES